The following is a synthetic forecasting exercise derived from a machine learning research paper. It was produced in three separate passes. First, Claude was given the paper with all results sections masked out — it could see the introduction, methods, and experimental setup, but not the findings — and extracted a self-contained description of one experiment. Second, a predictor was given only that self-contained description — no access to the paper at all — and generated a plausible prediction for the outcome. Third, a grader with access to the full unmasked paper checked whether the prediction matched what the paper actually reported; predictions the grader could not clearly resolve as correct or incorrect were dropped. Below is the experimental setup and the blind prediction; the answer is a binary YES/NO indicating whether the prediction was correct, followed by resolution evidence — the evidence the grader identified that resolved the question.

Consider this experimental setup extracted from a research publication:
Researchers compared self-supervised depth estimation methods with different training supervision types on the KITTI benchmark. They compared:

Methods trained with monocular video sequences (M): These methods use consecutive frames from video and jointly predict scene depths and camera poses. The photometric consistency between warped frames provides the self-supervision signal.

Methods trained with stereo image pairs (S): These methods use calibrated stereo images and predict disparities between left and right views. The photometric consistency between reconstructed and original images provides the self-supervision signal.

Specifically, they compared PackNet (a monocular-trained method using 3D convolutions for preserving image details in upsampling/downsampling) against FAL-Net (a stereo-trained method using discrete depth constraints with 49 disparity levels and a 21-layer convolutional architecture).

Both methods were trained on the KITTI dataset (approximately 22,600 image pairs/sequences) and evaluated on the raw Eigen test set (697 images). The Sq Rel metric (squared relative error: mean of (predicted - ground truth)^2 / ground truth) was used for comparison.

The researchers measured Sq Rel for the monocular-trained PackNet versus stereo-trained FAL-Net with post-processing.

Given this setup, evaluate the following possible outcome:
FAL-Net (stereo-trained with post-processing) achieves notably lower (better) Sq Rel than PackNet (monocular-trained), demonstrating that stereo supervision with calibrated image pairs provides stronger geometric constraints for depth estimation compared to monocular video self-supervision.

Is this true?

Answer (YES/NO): YES